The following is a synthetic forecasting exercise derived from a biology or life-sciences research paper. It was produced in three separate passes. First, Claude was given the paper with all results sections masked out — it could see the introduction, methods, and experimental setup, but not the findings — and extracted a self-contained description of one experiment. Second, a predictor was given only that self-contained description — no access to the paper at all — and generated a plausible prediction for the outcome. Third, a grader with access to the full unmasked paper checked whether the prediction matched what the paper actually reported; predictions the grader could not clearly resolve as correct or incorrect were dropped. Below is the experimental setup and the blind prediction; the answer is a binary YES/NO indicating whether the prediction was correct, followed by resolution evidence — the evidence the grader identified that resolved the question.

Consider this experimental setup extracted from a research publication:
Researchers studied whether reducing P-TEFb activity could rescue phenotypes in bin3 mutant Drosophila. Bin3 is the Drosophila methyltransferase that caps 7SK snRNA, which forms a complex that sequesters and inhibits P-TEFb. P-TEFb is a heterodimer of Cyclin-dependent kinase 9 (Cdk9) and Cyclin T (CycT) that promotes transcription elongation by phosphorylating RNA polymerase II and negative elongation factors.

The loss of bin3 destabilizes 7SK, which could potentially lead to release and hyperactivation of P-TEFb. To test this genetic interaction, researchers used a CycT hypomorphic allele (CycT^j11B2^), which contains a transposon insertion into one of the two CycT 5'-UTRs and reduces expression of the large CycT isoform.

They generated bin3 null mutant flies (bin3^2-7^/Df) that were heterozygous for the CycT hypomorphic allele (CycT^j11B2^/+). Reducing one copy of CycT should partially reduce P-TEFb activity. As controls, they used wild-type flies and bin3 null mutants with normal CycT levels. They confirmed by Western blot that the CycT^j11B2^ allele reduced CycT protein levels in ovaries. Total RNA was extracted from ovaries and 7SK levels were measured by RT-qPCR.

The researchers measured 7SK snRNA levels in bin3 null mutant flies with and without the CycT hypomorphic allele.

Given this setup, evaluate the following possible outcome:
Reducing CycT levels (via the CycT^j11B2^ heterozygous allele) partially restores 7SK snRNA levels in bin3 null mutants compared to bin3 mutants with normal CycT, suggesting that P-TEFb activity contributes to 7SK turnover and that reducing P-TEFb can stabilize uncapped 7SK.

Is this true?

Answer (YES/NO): NO